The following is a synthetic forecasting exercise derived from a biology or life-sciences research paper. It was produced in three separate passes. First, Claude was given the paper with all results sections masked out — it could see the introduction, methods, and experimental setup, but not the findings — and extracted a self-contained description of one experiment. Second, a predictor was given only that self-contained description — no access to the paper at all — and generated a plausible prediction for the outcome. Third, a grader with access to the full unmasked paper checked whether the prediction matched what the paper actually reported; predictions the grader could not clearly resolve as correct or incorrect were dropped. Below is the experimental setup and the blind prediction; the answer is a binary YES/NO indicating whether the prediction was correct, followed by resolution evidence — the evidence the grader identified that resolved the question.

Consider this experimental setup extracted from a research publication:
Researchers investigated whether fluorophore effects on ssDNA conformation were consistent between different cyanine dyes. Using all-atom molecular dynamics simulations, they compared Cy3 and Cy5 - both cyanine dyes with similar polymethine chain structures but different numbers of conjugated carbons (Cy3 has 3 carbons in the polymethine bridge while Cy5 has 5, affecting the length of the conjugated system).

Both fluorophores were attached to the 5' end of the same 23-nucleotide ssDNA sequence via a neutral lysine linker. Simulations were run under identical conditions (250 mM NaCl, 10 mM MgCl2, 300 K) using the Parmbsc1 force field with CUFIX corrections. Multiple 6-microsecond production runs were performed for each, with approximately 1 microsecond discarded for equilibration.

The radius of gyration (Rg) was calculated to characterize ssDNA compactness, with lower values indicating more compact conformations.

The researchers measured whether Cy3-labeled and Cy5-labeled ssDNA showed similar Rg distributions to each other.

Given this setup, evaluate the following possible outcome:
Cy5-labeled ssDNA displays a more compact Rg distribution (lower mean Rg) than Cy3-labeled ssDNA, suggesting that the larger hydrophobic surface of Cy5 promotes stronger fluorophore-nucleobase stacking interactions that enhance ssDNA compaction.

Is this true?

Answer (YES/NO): NO